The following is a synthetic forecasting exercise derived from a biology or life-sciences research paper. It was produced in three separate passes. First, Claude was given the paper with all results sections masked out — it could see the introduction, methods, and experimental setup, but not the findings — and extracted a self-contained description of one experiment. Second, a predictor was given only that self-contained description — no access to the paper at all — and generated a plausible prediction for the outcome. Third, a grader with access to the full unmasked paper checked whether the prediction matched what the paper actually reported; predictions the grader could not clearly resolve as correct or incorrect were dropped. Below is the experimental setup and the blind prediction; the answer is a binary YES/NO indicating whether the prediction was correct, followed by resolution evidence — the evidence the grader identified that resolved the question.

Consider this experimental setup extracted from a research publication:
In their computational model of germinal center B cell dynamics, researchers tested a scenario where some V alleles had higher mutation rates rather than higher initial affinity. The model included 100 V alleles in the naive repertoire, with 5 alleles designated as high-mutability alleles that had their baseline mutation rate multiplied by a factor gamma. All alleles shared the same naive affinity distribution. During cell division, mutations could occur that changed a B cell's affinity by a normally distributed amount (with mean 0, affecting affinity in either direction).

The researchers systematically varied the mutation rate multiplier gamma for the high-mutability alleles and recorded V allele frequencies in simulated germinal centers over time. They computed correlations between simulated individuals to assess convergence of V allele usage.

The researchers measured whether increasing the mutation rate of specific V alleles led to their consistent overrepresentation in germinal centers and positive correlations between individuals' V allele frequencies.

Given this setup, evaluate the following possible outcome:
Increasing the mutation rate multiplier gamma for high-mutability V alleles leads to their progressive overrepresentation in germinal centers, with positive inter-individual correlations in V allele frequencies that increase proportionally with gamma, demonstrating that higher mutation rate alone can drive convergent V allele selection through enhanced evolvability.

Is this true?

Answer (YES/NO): NO